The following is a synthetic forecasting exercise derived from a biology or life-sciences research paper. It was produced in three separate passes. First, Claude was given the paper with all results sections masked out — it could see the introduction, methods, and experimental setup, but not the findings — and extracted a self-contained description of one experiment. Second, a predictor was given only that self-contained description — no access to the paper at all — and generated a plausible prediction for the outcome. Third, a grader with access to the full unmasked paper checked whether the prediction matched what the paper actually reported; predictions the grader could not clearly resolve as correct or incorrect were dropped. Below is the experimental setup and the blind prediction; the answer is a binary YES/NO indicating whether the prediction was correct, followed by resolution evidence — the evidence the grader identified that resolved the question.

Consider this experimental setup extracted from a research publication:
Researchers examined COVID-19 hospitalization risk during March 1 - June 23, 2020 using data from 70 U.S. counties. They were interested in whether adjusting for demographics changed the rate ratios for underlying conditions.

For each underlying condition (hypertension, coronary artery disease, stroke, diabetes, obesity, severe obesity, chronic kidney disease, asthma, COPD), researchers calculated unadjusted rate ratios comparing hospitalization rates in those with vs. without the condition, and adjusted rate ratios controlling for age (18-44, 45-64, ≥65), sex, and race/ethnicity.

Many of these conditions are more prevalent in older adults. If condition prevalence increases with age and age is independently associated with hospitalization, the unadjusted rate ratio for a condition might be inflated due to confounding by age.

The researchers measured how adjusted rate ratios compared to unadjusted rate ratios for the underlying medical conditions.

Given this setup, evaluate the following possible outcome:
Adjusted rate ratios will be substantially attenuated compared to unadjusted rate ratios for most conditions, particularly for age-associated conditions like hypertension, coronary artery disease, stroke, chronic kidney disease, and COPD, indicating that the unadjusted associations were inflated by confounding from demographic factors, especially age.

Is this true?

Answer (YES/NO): YES